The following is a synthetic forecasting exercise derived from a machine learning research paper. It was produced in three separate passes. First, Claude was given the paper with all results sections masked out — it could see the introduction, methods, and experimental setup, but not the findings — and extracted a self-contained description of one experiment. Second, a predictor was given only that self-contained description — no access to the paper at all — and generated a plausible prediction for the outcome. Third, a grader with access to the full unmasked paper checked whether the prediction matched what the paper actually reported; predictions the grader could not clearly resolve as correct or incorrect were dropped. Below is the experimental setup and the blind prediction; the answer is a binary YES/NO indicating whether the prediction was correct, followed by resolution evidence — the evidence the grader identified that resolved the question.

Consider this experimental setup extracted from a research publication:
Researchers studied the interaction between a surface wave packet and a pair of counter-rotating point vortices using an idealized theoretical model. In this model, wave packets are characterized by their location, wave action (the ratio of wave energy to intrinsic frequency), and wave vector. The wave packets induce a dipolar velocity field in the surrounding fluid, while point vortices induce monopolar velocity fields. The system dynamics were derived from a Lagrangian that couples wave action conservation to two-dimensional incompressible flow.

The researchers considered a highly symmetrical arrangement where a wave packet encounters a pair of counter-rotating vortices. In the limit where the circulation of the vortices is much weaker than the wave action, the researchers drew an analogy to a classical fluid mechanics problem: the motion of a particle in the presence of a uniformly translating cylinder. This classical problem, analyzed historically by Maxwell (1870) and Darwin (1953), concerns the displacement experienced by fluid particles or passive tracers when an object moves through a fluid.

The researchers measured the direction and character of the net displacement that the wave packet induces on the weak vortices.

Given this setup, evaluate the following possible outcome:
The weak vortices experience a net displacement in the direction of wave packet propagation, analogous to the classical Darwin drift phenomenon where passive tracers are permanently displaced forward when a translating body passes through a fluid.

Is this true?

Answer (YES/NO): YES